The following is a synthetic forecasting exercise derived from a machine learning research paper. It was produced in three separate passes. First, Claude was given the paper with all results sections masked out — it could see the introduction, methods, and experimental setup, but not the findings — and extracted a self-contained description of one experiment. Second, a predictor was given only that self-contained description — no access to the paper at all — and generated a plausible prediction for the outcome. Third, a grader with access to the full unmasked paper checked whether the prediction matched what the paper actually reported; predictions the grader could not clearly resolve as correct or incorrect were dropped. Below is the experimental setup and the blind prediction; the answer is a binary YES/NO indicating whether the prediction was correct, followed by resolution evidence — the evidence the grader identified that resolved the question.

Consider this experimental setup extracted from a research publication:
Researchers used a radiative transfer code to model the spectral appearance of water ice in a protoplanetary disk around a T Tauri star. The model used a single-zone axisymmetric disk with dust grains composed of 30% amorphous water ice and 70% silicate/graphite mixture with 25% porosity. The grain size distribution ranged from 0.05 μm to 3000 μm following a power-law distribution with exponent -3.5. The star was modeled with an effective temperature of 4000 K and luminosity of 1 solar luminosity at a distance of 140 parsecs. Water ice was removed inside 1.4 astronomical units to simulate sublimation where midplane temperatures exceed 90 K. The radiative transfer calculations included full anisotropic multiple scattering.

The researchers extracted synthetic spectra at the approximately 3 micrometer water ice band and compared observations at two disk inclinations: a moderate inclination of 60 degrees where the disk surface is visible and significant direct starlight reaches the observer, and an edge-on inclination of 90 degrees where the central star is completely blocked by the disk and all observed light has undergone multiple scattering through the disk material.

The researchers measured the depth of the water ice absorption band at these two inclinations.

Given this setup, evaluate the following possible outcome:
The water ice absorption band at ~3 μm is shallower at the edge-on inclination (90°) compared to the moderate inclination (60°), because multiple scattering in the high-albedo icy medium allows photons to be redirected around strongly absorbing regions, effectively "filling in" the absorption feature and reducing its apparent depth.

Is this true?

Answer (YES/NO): NO